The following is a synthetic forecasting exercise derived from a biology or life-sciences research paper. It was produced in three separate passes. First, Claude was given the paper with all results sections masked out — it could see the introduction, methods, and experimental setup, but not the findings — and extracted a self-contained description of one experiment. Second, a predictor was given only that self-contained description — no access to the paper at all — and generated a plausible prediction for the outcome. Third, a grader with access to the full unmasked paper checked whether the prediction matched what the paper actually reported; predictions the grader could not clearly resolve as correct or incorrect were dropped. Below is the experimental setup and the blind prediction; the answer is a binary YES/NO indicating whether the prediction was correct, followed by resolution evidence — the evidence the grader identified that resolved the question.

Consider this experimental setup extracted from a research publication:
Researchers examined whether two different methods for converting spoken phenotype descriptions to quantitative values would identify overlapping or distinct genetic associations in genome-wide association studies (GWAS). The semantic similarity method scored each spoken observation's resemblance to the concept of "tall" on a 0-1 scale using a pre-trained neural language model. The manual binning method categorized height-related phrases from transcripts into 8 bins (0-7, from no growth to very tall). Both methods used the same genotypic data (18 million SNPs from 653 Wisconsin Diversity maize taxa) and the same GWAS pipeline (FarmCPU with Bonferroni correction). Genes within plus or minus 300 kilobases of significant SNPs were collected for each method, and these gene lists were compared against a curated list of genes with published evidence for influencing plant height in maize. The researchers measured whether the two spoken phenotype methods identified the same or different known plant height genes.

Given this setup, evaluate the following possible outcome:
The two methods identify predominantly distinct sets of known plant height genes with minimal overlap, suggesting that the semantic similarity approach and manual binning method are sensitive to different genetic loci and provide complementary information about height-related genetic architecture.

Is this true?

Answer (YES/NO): YES